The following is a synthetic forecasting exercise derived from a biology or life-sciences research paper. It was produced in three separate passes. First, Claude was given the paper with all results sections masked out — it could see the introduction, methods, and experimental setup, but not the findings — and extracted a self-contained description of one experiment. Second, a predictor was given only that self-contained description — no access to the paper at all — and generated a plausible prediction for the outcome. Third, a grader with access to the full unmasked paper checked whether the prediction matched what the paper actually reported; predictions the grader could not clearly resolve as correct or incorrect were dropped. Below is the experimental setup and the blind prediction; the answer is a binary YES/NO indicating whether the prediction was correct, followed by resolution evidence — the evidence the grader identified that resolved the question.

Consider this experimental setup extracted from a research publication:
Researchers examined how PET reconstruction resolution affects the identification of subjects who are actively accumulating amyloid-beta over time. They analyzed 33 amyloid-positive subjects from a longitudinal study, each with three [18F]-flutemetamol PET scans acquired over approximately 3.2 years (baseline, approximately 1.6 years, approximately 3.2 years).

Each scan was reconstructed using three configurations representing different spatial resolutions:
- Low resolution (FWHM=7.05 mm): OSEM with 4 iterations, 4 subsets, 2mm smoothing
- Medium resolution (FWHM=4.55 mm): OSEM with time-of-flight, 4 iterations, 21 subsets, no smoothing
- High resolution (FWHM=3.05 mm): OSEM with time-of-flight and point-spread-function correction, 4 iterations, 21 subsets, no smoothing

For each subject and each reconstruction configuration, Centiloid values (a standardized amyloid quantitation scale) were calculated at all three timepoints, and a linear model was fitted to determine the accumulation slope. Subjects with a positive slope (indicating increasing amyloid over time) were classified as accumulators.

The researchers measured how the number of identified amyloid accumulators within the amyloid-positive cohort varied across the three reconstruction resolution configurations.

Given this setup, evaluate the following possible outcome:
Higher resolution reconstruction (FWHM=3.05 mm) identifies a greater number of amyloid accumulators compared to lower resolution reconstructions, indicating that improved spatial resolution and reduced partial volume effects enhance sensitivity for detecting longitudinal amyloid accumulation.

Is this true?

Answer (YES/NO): NO